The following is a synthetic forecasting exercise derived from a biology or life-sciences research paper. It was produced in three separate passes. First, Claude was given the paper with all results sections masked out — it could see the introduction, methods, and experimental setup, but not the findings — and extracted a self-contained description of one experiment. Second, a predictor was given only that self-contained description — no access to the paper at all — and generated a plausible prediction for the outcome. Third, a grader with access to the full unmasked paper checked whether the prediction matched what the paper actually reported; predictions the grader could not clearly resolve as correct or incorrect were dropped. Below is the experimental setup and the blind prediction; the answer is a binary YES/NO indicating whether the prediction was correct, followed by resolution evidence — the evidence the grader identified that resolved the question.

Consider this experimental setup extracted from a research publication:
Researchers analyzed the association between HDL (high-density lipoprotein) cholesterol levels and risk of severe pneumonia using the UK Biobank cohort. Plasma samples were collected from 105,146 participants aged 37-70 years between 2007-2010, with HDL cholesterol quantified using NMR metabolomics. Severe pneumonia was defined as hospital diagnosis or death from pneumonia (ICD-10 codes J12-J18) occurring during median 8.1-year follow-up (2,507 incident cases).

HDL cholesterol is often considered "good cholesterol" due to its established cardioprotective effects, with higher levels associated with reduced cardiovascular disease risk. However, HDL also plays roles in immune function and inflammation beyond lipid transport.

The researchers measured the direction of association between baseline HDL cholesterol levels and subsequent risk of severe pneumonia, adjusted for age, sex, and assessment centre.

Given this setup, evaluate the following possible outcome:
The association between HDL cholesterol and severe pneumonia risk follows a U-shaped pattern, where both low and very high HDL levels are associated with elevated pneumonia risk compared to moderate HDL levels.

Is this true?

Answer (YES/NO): NO